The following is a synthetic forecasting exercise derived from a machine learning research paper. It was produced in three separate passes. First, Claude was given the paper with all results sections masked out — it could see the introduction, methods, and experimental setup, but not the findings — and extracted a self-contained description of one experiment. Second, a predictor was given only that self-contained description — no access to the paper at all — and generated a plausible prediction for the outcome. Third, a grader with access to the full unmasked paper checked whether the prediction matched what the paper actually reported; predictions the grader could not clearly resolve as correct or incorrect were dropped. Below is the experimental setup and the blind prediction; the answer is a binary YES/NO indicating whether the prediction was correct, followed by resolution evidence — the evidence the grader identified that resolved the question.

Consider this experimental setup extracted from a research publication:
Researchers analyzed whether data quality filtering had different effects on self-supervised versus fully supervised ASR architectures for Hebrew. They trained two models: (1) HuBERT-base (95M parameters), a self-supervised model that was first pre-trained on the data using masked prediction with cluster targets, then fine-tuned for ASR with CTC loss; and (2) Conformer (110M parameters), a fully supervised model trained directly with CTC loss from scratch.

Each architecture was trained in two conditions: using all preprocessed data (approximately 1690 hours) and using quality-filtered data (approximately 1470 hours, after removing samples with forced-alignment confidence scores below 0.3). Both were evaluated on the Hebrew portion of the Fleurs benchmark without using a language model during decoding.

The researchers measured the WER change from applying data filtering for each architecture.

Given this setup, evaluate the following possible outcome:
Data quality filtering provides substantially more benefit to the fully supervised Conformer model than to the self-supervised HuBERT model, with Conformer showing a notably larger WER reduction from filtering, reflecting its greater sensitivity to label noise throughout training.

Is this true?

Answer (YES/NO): NO